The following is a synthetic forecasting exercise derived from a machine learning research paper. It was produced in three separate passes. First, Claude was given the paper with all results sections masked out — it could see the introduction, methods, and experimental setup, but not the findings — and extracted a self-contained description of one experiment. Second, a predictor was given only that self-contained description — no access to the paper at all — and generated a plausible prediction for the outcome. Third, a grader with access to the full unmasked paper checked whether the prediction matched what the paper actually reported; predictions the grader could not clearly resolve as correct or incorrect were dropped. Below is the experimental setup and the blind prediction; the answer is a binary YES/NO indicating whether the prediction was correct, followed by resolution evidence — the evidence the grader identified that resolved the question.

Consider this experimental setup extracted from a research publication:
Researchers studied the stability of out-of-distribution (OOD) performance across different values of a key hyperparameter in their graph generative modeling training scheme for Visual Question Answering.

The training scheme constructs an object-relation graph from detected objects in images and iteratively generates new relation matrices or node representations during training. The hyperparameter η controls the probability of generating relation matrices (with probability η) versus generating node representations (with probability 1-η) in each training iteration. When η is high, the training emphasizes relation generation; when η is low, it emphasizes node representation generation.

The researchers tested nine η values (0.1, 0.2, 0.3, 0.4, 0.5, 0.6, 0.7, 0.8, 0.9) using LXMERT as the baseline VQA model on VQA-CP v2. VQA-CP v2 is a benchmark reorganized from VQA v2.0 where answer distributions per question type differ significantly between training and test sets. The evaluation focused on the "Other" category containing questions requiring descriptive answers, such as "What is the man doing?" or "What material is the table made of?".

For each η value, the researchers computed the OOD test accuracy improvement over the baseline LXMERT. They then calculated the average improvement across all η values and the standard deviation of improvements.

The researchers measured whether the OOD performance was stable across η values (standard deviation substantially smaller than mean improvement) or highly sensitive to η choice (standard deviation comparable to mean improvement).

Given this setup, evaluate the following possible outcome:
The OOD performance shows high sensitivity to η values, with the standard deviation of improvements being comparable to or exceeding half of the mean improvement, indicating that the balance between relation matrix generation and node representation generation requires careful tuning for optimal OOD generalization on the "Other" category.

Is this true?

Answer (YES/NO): NO